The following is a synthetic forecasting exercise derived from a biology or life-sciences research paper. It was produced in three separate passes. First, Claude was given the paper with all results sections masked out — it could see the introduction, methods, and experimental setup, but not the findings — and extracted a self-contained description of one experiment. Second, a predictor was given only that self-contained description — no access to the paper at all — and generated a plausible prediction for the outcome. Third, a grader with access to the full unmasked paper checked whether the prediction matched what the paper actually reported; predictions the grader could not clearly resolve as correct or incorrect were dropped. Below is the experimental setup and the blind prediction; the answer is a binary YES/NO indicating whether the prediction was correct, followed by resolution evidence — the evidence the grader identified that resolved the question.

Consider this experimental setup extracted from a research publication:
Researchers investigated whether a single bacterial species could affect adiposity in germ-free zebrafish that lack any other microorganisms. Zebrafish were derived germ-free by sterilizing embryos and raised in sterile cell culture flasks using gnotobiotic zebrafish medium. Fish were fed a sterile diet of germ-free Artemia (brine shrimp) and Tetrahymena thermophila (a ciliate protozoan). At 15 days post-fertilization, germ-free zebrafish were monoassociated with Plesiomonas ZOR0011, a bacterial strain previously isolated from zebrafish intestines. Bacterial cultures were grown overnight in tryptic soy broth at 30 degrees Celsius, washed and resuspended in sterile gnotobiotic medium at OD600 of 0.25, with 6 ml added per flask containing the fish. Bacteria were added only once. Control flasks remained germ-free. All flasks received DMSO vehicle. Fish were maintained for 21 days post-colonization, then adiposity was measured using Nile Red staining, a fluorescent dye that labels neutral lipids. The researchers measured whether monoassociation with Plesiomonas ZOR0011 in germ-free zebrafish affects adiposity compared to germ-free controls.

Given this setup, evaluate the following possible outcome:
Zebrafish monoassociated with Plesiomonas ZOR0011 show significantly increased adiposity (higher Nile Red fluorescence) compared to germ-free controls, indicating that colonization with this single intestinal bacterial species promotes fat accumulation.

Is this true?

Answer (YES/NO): NO